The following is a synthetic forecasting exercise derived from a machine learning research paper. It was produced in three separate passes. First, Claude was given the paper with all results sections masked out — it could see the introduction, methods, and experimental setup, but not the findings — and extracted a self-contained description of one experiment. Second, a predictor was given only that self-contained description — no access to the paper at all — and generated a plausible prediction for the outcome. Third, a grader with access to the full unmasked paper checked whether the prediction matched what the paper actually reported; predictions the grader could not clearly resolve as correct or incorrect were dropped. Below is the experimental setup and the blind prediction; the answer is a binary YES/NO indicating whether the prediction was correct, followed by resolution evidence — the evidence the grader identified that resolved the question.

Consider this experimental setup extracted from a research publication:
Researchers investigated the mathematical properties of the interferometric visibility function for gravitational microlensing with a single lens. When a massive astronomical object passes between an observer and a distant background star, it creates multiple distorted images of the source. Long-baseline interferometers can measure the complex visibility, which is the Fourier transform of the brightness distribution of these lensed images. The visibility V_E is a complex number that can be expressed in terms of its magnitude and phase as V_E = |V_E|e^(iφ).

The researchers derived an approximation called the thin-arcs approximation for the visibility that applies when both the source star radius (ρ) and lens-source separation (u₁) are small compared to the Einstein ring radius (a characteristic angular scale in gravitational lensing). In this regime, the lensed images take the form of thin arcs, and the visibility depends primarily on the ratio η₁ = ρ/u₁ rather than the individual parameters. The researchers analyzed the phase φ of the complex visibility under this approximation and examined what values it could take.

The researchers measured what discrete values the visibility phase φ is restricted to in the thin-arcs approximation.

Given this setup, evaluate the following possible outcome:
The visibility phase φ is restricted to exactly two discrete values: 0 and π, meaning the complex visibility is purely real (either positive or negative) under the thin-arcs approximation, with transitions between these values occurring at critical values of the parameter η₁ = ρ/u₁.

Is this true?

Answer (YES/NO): YES